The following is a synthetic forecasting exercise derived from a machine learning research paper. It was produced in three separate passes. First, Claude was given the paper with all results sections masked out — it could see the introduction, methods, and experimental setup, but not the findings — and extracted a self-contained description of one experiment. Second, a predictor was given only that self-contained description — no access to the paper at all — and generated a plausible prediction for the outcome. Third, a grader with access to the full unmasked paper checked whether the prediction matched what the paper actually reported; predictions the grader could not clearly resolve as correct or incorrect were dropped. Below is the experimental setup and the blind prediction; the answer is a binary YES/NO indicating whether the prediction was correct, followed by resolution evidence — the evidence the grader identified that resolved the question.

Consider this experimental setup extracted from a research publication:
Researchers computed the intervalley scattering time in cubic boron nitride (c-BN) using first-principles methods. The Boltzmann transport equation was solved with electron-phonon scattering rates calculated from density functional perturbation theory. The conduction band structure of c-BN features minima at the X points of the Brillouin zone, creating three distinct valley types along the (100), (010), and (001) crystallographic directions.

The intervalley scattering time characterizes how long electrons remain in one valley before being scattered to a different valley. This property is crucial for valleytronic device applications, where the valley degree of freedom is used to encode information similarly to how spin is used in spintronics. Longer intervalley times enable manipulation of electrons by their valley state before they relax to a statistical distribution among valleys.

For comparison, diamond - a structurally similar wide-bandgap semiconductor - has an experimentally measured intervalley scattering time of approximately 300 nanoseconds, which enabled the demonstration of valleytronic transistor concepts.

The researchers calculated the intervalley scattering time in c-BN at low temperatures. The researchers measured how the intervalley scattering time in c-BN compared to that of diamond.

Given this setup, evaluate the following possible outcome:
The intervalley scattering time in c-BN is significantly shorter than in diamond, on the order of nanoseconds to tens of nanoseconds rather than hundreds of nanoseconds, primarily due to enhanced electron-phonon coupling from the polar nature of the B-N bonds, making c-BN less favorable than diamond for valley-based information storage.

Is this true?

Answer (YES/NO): NO